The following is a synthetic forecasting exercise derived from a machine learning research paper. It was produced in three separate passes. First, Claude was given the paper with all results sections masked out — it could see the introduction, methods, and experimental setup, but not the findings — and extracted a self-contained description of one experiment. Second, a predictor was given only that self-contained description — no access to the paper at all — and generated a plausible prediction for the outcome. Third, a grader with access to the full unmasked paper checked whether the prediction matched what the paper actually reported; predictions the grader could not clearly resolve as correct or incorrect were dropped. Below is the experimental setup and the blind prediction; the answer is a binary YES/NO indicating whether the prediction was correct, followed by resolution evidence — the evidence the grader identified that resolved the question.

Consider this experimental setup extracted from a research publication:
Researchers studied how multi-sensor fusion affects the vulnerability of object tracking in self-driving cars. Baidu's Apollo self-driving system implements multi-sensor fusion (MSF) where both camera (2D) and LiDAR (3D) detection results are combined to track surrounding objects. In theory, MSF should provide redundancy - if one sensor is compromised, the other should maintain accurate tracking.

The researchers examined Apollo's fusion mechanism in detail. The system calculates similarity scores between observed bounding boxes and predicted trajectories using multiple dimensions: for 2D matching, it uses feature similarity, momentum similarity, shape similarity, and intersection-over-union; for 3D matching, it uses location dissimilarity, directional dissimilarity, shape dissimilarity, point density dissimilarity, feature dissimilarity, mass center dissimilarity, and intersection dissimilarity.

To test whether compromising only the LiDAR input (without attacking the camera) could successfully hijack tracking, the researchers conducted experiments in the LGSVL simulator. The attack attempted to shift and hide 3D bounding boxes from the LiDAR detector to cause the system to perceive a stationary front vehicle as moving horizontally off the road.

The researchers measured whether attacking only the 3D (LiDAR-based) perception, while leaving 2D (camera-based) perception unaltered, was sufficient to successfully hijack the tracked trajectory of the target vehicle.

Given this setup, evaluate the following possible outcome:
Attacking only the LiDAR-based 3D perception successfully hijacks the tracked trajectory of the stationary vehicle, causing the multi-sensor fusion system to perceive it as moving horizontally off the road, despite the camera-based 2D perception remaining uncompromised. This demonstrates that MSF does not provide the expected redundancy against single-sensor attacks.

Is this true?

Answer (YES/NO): YES